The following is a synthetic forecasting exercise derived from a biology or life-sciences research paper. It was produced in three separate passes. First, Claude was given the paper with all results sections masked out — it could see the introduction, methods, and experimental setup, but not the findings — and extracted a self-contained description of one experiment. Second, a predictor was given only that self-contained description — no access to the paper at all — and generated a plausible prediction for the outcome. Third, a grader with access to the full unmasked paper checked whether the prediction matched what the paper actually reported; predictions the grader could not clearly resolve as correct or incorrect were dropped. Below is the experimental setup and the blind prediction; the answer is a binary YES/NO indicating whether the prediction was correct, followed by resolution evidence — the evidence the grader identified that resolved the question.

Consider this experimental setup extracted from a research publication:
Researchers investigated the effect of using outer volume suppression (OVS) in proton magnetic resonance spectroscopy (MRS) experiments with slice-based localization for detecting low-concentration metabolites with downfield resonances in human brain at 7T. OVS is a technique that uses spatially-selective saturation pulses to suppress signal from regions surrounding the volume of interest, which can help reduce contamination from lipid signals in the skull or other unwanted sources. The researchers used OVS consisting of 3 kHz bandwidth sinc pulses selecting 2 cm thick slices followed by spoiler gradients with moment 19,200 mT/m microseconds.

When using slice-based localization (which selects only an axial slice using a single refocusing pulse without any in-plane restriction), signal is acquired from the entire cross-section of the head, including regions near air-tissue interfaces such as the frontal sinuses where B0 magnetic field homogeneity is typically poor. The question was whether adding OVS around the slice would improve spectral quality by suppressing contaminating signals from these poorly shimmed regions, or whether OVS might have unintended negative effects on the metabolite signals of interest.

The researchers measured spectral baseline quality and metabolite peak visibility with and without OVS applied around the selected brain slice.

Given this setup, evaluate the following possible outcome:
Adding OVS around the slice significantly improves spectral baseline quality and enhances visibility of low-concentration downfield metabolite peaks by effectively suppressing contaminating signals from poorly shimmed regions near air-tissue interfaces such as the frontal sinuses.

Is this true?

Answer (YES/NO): NO